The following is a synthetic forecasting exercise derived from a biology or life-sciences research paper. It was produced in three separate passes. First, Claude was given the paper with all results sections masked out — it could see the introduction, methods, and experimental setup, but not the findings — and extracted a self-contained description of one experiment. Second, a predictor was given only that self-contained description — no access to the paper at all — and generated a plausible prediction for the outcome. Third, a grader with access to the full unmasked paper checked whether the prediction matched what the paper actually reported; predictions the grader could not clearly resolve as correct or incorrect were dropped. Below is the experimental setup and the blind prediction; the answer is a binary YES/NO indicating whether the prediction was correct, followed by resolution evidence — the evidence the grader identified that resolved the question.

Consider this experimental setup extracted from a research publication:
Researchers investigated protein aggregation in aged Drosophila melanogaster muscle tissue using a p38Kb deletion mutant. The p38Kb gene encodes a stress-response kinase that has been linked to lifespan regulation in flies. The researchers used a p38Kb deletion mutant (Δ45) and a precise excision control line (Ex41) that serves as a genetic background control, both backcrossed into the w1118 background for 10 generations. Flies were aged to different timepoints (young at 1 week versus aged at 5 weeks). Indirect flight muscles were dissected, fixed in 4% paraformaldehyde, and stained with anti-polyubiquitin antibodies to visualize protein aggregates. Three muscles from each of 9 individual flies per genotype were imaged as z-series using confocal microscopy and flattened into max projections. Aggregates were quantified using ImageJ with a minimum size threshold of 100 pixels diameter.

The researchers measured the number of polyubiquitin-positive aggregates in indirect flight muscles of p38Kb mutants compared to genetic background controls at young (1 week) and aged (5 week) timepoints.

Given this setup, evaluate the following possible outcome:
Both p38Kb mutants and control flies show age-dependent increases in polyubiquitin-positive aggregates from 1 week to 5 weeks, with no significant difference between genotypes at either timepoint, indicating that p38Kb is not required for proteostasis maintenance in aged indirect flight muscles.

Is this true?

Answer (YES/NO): NO